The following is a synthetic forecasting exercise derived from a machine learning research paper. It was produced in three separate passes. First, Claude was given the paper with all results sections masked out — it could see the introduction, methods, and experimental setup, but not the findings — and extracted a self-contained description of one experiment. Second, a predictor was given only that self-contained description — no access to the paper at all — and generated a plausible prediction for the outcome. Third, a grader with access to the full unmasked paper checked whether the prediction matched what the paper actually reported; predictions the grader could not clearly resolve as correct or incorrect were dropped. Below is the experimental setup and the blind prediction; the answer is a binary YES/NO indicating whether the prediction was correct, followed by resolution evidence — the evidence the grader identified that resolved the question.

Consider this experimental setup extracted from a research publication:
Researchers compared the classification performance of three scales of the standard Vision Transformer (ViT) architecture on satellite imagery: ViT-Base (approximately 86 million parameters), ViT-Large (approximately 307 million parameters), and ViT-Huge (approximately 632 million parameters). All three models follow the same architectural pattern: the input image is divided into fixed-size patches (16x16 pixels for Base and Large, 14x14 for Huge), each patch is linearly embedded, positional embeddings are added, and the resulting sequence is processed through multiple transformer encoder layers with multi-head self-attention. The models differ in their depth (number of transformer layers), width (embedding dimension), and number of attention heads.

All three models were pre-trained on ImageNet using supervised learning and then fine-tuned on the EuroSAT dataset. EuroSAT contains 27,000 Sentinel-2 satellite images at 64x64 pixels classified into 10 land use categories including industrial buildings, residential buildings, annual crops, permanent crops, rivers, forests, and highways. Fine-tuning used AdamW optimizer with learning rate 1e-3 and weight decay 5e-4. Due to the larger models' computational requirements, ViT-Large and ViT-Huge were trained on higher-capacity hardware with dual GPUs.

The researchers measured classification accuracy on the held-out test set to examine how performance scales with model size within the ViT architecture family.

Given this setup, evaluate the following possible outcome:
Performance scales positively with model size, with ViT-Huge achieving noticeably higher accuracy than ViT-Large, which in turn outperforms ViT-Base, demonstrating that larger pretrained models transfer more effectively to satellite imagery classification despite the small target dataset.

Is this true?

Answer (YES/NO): NO